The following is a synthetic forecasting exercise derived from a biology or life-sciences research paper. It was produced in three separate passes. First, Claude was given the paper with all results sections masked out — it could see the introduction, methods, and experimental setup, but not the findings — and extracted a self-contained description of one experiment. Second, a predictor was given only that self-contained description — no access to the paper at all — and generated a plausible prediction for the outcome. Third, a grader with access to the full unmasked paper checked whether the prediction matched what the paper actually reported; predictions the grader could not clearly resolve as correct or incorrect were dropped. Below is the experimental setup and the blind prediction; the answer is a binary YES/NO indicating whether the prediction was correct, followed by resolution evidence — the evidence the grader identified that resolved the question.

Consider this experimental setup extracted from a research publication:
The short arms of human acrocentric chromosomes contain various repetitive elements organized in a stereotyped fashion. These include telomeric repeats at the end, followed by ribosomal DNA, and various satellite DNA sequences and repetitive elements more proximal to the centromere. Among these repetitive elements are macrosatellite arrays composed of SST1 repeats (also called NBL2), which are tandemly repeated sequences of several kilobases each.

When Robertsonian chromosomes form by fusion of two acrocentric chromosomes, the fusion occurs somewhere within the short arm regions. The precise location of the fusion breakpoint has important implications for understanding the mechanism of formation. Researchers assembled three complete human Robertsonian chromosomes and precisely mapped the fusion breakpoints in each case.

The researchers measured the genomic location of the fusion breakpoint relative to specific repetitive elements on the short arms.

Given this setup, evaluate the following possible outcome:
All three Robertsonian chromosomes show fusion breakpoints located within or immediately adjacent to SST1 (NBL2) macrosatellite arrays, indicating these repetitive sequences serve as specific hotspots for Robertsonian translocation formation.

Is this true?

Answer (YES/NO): YES